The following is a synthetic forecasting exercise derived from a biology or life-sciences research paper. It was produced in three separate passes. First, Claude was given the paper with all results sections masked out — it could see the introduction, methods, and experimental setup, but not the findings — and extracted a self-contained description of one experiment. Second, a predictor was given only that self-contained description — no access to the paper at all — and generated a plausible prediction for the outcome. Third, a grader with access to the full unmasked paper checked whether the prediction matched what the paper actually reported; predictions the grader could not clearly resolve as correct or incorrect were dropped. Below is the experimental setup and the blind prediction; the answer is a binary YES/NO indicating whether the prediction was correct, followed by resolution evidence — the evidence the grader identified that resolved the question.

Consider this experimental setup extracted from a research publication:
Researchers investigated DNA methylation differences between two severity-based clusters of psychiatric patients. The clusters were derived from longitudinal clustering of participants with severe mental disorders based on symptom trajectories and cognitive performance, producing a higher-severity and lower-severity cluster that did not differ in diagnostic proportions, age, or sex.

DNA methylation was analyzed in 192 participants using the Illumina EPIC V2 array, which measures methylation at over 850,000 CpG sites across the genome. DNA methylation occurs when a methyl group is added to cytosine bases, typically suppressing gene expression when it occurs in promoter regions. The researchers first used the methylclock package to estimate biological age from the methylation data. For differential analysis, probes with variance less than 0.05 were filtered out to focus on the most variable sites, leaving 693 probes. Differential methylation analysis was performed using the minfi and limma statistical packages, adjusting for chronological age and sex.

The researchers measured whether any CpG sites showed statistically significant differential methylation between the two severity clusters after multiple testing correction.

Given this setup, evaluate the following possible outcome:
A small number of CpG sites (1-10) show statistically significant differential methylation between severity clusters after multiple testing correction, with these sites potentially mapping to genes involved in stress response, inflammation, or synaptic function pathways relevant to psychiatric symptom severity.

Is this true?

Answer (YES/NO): NO